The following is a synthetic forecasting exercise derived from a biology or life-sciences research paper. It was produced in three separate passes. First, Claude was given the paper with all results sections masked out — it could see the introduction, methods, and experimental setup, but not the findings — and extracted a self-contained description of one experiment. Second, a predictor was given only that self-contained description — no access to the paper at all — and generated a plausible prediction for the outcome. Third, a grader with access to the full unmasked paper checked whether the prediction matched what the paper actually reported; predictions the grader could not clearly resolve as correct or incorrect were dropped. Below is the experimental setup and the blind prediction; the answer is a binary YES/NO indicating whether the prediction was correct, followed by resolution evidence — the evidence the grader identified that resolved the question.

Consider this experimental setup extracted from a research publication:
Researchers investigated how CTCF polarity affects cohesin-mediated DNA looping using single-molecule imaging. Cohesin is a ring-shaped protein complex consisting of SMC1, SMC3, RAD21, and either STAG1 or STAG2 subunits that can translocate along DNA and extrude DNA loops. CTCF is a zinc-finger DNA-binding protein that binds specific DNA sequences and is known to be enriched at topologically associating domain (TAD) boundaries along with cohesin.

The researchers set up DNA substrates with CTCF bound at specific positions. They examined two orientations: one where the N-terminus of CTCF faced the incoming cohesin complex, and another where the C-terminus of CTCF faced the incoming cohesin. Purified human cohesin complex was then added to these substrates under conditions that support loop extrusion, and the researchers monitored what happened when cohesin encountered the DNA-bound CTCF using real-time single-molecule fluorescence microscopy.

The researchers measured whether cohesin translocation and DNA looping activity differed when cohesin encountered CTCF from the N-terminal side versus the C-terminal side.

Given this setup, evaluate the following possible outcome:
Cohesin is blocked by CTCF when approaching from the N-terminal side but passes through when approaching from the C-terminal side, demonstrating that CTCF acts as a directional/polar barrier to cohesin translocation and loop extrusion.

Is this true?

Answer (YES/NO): NO